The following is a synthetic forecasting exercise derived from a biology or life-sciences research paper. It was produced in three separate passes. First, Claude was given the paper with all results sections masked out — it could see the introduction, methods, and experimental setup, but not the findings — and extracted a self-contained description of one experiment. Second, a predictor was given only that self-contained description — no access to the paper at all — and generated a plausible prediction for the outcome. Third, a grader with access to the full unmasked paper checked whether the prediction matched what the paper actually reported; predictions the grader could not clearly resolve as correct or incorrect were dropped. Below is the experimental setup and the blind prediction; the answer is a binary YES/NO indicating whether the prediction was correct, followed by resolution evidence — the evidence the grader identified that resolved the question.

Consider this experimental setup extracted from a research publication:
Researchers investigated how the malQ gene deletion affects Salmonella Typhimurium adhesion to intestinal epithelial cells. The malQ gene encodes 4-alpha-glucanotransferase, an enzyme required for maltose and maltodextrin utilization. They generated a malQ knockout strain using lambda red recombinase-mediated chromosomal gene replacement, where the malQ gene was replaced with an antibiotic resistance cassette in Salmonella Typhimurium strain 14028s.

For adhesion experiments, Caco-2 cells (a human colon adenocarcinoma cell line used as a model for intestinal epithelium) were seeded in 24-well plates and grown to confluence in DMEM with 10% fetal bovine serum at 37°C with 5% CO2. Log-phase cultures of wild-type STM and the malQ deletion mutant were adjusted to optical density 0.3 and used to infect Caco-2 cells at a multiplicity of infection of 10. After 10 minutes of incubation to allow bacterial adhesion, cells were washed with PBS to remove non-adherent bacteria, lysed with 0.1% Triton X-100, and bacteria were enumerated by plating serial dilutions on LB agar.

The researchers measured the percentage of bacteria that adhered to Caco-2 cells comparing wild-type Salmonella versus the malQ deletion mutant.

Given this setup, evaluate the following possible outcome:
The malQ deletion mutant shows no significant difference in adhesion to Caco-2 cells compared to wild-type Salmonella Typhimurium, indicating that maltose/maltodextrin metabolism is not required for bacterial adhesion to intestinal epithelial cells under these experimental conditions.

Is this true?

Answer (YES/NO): NO